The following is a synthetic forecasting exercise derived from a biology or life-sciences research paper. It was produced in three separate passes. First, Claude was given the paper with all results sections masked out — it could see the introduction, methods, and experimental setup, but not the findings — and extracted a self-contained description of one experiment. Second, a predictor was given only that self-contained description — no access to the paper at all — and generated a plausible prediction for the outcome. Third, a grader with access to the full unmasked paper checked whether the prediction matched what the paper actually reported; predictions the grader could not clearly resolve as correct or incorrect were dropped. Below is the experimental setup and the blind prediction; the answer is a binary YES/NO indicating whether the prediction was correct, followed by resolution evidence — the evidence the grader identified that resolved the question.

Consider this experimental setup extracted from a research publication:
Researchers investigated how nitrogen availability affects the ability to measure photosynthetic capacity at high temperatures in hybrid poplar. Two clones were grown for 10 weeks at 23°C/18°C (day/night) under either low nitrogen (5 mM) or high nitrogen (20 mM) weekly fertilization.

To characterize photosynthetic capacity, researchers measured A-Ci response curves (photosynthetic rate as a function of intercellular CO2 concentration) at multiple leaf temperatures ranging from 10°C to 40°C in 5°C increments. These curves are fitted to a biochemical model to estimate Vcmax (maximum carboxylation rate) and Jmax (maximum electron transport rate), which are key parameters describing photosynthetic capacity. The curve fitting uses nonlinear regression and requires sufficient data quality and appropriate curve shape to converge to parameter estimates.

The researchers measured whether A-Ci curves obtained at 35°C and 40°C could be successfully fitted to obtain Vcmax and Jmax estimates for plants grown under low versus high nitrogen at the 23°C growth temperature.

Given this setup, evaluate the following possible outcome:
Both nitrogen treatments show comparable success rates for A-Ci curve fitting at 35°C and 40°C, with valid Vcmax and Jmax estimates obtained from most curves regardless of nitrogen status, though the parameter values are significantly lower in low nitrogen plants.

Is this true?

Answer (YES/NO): NO